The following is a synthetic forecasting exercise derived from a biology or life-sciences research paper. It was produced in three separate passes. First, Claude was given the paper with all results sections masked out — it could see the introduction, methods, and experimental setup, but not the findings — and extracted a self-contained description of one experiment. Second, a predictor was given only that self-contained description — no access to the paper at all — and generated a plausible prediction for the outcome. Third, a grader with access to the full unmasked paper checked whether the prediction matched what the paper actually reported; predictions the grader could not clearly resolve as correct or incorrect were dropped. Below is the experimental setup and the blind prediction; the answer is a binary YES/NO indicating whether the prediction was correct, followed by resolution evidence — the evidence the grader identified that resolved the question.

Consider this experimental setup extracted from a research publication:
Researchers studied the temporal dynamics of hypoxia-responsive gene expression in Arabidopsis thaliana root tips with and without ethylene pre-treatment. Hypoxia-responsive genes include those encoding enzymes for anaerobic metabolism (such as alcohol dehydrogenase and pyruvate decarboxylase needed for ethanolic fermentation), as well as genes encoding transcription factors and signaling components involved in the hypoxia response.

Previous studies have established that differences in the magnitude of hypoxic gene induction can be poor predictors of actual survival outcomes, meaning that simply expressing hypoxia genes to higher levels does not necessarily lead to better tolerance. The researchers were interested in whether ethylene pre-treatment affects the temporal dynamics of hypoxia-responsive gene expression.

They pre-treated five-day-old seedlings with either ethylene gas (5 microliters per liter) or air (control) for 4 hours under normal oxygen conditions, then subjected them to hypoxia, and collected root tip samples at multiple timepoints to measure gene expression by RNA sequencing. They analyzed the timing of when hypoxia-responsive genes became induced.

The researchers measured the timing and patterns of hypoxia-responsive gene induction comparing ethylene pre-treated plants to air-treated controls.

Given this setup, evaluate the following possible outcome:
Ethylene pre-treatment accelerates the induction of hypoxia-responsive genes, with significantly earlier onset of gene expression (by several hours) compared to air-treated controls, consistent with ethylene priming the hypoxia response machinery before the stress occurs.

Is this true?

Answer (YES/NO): YES